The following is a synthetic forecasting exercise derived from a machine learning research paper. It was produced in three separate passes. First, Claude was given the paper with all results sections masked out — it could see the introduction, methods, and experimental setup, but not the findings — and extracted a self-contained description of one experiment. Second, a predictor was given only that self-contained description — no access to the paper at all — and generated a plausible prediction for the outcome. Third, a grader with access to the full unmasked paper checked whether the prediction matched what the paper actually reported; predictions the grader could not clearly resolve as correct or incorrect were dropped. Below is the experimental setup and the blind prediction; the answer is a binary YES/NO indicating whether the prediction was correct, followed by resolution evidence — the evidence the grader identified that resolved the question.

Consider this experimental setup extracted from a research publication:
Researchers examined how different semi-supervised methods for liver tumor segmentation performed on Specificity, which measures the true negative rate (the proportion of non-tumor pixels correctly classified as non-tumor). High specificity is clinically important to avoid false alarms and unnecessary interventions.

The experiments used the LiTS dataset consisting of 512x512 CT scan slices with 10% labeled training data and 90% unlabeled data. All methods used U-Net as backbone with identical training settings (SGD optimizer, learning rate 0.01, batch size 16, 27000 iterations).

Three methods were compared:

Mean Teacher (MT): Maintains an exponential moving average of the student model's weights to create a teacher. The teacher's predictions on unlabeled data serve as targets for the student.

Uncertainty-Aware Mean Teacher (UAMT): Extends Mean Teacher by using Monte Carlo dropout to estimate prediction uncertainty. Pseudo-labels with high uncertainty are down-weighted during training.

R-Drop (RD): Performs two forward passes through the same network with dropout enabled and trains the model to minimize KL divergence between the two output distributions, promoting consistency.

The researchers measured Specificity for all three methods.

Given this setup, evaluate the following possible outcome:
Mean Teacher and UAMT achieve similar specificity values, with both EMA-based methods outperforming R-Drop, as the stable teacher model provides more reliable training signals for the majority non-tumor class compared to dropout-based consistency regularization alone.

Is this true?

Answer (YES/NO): NO